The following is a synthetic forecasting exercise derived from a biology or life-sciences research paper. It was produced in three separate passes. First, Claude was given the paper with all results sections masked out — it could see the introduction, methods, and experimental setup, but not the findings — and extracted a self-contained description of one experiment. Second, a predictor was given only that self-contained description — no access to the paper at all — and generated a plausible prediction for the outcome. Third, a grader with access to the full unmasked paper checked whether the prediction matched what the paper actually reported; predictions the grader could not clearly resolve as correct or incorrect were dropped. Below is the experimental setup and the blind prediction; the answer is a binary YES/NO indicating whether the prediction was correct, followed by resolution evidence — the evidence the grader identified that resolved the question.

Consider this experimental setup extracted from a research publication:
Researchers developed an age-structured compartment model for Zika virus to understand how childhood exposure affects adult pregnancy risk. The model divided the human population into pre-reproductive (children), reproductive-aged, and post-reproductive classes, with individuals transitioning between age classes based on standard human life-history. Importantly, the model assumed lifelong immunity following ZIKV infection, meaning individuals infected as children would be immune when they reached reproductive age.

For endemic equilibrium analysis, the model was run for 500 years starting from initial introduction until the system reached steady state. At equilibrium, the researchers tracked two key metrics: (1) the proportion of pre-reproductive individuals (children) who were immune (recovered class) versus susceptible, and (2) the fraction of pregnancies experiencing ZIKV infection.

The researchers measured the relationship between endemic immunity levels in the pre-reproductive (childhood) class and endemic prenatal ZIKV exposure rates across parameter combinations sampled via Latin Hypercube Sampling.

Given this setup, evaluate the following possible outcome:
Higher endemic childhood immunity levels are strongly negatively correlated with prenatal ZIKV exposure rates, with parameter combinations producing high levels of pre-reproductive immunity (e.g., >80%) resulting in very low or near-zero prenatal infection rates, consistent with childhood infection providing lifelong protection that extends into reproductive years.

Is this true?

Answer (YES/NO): YES